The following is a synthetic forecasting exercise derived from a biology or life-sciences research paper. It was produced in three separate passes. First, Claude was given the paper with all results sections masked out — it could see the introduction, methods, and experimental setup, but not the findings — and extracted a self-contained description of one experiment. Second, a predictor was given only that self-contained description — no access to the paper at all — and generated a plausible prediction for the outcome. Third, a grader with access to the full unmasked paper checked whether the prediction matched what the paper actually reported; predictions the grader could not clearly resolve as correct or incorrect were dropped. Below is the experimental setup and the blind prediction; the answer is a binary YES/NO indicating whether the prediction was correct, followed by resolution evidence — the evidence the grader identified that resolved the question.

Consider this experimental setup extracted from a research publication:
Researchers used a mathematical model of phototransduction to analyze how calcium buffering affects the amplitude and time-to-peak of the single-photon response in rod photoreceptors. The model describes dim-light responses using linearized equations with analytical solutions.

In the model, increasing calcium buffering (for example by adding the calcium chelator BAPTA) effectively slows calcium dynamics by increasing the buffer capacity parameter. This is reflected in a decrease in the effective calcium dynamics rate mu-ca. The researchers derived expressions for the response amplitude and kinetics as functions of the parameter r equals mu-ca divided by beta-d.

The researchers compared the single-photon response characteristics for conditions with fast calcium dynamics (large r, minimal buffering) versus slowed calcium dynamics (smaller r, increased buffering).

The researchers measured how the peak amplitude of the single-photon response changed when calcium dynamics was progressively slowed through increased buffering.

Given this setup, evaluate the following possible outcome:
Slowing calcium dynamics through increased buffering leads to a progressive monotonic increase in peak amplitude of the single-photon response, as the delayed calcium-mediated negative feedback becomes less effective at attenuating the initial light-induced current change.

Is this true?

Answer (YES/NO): YES